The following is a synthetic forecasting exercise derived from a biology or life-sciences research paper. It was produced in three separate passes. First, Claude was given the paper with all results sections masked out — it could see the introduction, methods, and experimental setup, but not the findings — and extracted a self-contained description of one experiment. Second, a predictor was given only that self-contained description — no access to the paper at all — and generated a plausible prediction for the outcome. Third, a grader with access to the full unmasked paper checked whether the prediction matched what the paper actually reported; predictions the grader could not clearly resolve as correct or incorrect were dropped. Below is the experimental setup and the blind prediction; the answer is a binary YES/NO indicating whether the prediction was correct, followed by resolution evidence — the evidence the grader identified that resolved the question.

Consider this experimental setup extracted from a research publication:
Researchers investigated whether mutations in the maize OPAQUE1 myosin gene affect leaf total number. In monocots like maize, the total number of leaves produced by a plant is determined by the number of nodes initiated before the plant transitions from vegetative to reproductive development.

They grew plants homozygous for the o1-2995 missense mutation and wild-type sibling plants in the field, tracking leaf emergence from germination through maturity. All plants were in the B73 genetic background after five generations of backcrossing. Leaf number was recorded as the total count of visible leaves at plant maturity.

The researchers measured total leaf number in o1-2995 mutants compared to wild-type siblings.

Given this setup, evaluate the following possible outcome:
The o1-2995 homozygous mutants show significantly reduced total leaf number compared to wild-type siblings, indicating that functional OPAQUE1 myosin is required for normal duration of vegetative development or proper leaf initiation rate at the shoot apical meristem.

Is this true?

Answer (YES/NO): NO